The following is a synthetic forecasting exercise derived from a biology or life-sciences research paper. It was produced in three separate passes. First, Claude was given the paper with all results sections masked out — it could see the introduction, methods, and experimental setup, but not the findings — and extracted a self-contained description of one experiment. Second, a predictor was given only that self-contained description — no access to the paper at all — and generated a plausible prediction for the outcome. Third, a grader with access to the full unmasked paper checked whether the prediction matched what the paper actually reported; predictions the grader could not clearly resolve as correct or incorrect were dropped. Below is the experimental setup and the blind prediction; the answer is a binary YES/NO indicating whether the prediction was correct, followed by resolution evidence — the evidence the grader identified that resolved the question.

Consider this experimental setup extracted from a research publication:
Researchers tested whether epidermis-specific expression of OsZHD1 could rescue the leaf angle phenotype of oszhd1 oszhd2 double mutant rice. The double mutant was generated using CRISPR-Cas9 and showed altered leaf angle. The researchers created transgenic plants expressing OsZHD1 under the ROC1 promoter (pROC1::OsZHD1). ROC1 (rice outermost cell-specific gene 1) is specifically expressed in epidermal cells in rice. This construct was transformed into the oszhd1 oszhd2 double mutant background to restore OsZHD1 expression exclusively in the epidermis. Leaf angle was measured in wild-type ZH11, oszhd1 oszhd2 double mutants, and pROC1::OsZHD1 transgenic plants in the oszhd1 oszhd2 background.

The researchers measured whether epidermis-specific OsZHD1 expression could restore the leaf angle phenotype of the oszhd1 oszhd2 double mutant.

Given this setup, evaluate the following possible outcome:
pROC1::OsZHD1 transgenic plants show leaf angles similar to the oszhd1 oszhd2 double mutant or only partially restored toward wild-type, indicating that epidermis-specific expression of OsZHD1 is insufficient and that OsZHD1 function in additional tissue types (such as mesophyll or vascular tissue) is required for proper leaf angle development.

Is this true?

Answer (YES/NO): NO